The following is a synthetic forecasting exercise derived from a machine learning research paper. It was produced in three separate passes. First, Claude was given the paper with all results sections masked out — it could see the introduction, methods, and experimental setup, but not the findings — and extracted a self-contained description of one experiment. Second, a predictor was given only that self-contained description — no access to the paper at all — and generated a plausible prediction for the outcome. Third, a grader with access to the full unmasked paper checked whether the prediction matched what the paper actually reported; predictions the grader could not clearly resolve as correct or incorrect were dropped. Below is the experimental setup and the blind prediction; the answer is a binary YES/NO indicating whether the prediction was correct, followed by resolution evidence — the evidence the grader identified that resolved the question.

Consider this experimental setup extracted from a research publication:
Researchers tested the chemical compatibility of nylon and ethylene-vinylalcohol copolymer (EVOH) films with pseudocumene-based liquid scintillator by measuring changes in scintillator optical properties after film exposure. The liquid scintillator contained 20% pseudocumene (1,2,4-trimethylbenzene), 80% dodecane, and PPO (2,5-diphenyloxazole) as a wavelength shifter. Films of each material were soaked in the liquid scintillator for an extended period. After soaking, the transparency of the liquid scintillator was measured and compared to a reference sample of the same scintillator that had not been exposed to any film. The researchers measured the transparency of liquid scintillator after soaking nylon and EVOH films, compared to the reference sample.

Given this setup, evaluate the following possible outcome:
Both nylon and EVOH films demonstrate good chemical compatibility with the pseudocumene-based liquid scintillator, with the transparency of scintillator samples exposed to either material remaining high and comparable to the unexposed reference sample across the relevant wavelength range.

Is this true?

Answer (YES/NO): YES